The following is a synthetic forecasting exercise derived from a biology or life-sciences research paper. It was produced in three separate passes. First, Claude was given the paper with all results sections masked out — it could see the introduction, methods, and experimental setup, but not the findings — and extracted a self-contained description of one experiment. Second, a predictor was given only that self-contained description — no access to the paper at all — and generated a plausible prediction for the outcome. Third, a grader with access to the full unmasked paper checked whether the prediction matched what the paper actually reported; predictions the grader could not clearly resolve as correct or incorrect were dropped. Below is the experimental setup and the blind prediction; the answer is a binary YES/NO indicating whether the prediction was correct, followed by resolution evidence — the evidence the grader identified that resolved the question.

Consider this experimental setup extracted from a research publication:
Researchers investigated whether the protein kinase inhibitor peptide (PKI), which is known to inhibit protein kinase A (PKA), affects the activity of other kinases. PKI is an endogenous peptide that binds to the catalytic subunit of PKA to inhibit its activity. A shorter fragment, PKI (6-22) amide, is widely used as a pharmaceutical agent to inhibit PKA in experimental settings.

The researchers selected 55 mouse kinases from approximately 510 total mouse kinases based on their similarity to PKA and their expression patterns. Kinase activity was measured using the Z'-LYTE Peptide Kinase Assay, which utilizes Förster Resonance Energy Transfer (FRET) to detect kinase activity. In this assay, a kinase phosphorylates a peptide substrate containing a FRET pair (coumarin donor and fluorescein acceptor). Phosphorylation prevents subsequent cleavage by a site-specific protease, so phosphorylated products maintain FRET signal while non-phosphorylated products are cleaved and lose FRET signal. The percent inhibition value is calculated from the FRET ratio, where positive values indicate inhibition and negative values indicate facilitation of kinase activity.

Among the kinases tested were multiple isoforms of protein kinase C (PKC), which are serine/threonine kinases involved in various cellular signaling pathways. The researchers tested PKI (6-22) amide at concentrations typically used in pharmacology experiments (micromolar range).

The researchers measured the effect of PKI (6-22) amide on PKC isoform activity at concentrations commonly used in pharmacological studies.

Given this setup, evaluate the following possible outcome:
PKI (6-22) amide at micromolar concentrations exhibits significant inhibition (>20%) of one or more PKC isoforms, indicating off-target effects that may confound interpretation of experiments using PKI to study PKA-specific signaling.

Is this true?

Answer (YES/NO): NO